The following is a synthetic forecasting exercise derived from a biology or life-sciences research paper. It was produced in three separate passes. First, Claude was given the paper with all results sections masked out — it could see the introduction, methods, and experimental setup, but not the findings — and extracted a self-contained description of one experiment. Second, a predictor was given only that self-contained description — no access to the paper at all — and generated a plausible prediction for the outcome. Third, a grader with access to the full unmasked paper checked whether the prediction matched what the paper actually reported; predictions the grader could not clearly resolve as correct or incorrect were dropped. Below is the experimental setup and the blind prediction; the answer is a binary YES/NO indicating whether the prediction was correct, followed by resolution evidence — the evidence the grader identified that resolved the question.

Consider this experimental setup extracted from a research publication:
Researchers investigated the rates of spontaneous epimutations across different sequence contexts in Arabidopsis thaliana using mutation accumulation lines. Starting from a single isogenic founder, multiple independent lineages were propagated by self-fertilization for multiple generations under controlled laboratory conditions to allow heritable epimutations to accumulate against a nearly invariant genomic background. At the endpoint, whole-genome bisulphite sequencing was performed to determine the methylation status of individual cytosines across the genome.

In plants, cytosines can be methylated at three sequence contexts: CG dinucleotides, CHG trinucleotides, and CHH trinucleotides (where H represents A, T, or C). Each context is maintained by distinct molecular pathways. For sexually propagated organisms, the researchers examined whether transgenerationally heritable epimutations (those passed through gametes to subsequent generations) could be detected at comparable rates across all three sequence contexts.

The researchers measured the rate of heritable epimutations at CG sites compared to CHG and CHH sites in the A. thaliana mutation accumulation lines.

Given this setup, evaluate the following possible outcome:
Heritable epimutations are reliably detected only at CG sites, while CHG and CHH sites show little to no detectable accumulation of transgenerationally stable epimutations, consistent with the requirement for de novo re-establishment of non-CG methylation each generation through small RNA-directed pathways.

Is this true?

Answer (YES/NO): NO